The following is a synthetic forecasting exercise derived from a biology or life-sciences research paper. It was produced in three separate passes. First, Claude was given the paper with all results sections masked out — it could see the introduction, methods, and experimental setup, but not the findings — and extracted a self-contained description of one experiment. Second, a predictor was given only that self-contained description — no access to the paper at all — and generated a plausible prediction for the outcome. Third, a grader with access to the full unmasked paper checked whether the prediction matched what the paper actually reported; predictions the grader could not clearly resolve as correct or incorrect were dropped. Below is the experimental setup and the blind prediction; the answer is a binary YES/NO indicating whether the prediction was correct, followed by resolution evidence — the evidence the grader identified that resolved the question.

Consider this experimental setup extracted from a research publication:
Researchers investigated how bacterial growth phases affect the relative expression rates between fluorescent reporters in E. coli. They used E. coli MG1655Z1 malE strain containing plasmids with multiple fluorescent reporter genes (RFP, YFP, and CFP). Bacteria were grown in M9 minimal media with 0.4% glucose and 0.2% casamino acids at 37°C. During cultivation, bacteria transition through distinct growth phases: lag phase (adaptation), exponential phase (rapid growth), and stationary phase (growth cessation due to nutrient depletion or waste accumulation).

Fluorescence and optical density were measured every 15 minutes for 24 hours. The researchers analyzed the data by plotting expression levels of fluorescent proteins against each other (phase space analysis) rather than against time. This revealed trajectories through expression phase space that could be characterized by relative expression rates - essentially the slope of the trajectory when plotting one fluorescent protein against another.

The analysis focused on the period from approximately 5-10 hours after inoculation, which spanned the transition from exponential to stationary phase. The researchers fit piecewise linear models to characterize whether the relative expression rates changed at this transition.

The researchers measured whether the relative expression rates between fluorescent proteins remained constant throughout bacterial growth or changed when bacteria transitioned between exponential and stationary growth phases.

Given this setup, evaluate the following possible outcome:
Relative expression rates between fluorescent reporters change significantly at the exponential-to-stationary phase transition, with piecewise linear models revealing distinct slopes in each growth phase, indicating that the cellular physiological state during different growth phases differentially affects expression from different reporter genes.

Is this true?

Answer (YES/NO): YES